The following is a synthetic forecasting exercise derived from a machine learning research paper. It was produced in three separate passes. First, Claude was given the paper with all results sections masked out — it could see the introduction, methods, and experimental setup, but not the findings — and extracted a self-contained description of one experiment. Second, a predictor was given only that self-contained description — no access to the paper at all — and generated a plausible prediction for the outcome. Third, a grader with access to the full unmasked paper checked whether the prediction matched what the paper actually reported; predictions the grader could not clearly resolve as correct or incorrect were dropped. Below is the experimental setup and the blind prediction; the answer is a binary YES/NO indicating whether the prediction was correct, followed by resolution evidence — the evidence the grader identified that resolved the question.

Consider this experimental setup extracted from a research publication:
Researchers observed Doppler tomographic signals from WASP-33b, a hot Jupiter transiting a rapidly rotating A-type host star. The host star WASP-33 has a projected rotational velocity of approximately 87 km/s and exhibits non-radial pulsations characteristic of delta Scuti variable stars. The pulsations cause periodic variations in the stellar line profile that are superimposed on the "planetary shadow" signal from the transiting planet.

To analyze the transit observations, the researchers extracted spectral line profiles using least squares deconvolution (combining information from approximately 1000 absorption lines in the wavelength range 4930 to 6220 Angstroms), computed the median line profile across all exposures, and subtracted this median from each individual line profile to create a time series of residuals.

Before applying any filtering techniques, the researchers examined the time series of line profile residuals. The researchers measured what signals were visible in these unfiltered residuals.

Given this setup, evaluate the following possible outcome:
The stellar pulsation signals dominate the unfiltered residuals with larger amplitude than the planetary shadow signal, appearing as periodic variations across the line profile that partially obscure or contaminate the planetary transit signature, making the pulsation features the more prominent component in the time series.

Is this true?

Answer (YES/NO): YES